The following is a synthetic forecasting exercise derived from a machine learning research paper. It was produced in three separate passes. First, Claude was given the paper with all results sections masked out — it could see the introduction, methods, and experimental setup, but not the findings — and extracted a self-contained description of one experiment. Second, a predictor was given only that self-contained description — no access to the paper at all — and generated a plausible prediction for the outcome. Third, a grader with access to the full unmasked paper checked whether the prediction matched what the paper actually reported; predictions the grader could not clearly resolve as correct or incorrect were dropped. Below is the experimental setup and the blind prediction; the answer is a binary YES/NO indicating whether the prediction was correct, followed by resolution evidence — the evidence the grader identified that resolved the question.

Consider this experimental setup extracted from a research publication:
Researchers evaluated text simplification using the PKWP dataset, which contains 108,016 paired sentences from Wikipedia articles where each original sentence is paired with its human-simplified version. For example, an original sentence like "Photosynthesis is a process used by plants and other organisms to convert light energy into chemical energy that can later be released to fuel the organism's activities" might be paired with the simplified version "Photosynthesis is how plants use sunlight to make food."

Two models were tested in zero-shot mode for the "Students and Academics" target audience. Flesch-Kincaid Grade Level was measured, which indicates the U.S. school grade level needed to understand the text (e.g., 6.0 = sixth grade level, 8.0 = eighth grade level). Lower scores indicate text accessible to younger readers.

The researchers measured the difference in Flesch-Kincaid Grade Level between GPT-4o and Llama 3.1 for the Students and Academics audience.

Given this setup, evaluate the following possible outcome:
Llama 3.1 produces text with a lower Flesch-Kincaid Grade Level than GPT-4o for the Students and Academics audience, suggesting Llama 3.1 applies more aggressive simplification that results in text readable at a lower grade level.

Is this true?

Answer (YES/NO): NO